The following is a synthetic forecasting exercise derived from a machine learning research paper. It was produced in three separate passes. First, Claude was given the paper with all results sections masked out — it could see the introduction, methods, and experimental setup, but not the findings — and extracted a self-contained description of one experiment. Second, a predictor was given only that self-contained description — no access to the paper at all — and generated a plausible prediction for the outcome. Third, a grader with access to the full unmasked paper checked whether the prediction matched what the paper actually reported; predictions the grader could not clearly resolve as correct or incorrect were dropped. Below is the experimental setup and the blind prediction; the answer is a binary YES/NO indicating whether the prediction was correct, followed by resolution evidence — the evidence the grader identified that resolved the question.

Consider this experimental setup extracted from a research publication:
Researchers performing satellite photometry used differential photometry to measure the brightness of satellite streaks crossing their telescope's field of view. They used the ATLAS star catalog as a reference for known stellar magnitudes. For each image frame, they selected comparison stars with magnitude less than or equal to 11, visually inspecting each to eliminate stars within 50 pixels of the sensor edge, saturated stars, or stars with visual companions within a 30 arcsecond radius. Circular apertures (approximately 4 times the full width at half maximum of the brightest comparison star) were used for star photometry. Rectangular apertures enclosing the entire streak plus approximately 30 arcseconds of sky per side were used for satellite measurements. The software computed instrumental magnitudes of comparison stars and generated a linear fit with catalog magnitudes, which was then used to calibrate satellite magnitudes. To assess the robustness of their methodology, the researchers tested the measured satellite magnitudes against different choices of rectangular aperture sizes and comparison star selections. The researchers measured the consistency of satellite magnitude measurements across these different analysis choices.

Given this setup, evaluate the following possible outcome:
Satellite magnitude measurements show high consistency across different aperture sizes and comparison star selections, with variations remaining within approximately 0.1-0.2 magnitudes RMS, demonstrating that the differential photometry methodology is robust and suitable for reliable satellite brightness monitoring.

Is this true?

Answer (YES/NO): YES